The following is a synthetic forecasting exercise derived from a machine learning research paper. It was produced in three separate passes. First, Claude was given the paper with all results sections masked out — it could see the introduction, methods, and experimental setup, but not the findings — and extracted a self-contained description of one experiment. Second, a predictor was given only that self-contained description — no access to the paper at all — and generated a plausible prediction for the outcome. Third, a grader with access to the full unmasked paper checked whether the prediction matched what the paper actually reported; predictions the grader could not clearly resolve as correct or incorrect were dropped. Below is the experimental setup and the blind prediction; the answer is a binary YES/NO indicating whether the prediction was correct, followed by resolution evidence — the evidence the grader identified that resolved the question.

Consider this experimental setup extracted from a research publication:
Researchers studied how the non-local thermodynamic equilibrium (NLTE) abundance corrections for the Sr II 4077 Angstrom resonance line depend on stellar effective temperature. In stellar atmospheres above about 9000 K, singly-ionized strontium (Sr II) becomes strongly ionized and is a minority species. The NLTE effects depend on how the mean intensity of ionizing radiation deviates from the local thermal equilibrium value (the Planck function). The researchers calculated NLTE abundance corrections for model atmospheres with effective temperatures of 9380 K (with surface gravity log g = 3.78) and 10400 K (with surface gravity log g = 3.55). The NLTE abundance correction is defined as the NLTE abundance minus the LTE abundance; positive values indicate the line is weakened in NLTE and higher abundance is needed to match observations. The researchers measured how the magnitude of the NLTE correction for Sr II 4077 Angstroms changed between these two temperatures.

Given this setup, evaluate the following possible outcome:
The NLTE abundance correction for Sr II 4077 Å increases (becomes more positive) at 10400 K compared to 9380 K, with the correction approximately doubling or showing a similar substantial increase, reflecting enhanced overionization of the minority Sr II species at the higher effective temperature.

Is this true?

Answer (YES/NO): NO